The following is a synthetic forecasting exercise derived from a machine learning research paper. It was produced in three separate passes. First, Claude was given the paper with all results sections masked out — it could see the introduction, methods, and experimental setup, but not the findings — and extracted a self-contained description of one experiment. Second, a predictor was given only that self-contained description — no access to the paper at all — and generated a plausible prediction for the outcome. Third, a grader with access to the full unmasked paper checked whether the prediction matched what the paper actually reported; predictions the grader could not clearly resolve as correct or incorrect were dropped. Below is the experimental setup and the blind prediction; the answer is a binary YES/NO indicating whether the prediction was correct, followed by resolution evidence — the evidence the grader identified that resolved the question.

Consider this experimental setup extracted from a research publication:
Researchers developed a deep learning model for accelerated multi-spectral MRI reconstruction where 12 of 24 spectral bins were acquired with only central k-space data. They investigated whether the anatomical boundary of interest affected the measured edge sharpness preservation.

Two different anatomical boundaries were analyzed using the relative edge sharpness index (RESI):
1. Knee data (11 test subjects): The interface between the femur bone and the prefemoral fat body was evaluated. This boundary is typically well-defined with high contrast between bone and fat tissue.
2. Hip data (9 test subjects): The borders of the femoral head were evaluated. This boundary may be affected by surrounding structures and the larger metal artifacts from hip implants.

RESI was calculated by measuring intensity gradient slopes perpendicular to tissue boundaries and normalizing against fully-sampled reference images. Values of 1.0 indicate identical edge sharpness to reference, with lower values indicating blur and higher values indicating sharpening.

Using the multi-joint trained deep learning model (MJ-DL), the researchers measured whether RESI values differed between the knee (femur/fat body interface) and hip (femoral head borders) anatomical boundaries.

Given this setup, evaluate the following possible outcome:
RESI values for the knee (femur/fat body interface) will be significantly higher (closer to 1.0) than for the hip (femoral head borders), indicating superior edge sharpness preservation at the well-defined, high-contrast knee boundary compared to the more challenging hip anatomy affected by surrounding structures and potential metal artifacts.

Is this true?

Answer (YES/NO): NO